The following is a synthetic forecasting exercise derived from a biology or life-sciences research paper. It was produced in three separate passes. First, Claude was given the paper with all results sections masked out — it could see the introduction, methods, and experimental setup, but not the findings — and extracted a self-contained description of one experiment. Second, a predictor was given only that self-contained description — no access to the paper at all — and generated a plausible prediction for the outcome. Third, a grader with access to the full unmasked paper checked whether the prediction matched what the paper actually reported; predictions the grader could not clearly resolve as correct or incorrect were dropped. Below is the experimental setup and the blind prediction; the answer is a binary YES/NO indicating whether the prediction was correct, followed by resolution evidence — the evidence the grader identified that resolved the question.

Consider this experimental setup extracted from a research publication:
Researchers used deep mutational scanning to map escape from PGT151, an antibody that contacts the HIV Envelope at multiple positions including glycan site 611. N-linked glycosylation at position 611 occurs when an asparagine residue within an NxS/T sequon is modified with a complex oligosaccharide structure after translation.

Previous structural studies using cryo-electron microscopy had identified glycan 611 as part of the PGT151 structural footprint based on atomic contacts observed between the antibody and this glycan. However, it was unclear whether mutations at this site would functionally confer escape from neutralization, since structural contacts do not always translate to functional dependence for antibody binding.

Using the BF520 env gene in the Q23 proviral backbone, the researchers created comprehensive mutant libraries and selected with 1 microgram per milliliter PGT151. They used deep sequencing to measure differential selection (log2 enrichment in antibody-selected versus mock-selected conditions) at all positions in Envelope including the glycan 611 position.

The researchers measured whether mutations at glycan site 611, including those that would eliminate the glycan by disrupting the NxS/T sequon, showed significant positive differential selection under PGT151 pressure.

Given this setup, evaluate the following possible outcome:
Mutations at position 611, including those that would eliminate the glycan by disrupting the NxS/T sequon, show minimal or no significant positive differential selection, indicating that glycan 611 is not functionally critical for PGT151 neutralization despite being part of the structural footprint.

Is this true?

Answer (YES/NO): NO